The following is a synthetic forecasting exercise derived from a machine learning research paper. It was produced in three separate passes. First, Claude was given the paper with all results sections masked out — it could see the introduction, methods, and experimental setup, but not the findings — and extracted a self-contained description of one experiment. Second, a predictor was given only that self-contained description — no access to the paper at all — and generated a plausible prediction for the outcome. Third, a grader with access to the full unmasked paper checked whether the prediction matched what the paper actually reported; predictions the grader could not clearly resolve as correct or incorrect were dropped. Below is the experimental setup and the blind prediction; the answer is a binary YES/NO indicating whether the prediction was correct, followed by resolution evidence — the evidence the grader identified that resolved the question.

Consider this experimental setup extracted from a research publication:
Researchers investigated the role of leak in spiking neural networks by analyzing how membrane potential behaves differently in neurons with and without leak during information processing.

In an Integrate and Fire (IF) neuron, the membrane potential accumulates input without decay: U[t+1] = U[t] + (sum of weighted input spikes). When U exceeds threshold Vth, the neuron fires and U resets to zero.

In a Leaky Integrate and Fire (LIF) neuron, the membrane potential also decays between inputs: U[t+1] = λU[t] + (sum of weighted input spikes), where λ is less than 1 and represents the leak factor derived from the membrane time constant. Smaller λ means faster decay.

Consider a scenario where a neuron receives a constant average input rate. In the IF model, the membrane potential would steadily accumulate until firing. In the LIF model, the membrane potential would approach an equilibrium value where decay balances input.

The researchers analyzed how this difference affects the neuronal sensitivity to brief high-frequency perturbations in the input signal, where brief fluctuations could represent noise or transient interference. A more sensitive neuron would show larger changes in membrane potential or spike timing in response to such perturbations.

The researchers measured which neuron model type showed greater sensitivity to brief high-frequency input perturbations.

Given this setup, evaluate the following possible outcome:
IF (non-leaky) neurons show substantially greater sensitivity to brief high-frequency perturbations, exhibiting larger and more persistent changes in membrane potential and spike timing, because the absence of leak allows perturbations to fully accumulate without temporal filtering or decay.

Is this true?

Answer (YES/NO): YES